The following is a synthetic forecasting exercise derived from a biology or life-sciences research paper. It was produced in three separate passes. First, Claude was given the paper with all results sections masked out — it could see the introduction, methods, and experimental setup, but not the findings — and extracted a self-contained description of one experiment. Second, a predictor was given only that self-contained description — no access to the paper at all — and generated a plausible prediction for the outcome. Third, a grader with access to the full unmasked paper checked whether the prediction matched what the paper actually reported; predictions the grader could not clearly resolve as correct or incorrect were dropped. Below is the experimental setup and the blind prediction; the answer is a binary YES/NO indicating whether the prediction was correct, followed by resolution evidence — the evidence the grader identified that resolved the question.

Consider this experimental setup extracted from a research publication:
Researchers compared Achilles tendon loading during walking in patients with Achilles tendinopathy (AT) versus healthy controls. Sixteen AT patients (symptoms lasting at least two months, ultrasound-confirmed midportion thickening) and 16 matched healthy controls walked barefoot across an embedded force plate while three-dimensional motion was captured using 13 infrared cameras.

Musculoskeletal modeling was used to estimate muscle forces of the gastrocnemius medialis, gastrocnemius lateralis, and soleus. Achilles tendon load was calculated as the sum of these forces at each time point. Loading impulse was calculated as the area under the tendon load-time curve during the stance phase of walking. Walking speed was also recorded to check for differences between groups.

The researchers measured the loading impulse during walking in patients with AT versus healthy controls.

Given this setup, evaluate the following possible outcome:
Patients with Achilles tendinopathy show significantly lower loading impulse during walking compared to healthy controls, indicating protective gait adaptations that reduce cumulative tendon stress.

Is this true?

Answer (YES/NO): NO